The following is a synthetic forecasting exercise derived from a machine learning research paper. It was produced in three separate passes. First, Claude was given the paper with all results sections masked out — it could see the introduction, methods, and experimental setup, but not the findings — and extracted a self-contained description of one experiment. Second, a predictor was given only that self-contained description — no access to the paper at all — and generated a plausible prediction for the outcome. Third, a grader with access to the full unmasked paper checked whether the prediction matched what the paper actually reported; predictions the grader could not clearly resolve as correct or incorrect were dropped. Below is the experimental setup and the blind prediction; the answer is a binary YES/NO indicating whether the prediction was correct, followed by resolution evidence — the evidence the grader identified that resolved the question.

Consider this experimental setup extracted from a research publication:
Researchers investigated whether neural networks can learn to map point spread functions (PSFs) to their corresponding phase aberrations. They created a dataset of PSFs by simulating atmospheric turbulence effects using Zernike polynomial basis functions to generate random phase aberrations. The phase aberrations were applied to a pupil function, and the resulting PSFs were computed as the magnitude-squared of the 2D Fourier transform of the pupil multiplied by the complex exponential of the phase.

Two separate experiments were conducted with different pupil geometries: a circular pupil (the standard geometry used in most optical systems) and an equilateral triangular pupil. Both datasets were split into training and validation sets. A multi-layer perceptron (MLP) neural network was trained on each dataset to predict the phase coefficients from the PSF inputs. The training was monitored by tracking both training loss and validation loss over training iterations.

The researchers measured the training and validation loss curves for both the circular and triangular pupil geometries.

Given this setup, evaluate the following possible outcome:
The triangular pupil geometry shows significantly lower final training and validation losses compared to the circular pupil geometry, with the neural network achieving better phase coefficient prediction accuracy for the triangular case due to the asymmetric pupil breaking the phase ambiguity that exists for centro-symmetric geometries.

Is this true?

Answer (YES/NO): NO